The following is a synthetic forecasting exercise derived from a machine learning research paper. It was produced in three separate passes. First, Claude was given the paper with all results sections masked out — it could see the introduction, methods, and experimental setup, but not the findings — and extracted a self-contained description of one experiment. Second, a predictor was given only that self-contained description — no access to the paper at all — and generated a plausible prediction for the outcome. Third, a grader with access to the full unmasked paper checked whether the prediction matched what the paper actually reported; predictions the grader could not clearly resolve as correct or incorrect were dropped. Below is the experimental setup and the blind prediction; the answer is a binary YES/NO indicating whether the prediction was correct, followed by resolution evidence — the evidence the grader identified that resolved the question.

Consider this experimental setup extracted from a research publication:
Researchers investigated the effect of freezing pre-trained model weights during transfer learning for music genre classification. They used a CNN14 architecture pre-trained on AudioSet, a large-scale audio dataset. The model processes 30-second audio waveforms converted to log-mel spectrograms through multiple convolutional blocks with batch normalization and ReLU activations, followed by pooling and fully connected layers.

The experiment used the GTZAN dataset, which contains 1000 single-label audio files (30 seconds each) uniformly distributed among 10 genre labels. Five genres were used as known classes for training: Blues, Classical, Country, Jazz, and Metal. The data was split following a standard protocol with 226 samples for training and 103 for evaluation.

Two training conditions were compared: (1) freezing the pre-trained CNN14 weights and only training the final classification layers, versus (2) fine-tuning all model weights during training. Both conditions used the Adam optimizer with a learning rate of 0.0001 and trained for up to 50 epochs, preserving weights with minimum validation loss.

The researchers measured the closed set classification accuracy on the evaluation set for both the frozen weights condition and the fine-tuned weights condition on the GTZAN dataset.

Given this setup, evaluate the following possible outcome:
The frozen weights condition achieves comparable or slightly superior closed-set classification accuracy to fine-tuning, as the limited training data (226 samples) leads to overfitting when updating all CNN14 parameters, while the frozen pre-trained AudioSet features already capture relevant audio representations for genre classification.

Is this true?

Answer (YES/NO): YES